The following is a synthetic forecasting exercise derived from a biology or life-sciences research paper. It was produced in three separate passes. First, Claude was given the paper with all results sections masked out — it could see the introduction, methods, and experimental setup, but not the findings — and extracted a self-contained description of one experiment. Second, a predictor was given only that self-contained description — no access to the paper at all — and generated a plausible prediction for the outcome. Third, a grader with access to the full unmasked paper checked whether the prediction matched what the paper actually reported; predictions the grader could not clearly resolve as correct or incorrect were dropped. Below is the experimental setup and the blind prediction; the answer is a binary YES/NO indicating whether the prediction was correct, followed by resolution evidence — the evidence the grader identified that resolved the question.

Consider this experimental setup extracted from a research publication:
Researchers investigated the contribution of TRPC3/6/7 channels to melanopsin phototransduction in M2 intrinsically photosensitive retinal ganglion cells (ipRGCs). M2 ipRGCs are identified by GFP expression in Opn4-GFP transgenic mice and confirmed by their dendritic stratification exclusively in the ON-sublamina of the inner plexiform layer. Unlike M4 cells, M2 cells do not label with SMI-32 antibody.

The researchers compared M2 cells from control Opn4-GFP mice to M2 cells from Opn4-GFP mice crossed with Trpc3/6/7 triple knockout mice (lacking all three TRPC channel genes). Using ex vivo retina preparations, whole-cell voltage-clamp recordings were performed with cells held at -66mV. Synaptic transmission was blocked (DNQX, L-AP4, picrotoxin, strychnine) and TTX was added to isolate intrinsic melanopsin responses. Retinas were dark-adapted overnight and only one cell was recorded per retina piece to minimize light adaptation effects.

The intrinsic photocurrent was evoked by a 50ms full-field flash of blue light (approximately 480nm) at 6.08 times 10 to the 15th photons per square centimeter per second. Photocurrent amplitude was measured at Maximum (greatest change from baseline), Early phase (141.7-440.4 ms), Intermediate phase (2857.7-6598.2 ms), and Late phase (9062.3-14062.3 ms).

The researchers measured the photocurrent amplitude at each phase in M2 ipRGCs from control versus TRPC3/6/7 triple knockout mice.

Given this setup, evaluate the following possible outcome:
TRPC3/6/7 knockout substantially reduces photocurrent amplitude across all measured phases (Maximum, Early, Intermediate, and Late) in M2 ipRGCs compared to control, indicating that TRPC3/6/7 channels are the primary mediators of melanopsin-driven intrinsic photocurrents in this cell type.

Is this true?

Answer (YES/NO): YES